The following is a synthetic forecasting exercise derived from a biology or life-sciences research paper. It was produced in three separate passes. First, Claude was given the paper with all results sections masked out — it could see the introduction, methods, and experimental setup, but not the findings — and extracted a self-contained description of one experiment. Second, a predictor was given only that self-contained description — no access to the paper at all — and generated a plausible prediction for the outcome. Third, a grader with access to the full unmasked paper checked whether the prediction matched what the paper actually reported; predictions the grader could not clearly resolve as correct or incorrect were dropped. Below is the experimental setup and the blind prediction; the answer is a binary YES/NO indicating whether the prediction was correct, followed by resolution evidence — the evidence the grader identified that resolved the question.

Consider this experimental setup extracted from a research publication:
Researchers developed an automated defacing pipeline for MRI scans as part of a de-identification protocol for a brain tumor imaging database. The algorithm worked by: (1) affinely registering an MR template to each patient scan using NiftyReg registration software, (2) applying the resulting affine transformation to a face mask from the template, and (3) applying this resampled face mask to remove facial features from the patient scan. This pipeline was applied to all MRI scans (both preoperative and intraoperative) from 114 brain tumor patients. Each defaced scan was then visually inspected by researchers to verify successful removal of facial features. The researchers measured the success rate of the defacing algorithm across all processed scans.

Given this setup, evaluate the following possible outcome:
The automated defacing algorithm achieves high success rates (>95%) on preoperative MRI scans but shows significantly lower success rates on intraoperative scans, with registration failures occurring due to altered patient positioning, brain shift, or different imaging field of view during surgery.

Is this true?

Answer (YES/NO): NO